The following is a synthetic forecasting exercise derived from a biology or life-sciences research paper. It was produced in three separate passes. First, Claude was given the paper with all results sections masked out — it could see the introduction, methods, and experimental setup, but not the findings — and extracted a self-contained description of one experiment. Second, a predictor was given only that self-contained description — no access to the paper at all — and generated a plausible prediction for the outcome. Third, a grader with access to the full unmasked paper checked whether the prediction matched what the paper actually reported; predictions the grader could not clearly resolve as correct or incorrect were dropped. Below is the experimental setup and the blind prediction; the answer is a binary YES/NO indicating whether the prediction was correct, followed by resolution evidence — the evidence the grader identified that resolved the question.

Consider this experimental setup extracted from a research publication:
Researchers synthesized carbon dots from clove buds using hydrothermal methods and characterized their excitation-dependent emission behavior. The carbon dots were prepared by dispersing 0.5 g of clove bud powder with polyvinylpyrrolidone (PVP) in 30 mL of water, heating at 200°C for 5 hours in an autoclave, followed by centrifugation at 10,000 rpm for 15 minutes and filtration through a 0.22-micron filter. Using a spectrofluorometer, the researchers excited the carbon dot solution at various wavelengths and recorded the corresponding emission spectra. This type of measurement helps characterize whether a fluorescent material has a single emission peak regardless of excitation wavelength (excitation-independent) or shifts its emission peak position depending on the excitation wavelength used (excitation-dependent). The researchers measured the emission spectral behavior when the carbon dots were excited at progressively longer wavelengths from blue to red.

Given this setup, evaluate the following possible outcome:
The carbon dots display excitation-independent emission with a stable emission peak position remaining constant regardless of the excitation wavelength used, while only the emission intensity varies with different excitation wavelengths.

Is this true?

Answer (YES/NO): NO